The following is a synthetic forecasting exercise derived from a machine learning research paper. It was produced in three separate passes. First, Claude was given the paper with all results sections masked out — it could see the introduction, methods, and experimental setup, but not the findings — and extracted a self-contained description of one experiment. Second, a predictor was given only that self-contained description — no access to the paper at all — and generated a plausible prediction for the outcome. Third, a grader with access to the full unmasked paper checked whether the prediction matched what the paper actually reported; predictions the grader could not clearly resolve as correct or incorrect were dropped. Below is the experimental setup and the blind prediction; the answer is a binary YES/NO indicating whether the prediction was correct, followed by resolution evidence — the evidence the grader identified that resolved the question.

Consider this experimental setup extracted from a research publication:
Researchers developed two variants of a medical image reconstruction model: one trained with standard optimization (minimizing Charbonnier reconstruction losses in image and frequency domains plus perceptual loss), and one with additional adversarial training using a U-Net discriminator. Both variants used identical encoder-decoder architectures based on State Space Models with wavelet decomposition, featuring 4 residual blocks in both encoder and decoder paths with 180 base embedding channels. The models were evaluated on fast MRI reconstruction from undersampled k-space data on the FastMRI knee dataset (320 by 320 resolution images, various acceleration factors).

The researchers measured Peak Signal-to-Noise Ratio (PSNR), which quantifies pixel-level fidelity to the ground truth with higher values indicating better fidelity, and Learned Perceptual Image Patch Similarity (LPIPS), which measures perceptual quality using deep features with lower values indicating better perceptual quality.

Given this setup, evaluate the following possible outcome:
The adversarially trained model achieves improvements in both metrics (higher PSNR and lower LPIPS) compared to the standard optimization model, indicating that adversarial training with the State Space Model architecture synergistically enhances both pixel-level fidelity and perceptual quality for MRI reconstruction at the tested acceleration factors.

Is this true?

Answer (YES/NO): NO